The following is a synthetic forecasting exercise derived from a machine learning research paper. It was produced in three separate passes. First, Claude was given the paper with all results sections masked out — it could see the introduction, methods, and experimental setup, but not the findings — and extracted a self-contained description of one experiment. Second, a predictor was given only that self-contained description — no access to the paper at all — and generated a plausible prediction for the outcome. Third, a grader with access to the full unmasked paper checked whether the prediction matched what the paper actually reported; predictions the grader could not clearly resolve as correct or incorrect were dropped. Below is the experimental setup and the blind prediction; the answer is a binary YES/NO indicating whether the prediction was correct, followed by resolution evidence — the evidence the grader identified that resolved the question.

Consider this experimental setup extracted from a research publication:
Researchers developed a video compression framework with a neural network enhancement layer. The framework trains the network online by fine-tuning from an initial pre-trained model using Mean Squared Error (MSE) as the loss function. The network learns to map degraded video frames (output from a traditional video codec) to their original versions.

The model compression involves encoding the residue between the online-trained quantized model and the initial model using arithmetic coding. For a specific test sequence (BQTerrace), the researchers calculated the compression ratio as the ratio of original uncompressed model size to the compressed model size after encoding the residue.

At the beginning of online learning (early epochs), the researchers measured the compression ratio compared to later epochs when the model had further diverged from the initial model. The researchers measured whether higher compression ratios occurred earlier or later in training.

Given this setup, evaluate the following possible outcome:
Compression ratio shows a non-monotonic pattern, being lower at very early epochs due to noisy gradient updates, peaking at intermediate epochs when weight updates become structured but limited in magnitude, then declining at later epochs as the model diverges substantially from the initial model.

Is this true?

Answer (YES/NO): NO